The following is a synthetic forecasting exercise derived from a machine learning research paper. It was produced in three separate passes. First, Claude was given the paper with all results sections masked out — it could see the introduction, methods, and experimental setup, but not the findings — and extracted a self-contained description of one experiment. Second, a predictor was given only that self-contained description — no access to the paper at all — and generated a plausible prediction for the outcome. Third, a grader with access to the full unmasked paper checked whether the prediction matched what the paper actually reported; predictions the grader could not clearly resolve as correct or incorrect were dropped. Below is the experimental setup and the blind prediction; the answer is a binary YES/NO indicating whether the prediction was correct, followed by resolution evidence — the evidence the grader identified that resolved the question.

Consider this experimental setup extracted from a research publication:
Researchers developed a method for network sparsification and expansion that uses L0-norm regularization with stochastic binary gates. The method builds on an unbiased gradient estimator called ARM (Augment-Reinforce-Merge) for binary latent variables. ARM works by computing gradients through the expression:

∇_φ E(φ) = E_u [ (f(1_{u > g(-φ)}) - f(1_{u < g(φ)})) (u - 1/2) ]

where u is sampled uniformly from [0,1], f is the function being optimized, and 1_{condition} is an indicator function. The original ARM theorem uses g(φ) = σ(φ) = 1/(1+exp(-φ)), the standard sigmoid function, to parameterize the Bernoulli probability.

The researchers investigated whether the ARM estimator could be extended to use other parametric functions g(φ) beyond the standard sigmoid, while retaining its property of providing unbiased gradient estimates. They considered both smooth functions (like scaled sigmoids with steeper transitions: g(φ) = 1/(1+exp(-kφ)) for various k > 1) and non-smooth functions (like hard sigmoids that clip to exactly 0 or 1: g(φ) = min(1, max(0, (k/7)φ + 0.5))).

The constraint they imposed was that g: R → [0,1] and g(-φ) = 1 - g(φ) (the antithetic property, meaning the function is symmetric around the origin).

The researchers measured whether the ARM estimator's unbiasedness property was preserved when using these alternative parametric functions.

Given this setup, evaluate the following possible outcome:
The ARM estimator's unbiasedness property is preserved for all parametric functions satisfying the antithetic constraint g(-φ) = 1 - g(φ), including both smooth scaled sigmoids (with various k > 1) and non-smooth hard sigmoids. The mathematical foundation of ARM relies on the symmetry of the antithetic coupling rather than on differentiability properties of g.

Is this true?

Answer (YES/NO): YES